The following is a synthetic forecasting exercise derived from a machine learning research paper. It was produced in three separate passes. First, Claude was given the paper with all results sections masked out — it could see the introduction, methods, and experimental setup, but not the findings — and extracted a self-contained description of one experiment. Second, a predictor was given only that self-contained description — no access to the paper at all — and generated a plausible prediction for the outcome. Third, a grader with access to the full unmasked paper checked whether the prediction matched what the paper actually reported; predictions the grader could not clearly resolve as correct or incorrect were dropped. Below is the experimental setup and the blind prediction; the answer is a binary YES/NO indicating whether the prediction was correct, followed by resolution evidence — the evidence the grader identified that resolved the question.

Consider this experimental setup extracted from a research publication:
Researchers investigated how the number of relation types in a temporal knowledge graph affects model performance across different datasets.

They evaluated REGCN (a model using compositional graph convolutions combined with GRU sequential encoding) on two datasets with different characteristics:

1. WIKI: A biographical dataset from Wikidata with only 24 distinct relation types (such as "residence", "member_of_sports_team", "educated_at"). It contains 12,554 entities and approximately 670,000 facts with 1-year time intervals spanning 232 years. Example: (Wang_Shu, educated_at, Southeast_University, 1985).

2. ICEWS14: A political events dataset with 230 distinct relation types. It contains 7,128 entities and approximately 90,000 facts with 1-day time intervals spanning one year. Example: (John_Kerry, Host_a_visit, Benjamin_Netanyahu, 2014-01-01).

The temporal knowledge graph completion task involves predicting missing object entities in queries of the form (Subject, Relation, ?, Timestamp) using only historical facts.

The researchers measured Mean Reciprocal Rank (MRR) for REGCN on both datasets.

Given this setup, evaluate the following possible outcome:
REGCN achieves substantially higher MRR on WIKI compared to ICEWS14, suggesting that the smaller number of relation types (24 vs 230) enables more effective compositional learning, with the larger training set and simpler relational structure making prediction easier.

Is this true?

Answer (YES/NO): NO